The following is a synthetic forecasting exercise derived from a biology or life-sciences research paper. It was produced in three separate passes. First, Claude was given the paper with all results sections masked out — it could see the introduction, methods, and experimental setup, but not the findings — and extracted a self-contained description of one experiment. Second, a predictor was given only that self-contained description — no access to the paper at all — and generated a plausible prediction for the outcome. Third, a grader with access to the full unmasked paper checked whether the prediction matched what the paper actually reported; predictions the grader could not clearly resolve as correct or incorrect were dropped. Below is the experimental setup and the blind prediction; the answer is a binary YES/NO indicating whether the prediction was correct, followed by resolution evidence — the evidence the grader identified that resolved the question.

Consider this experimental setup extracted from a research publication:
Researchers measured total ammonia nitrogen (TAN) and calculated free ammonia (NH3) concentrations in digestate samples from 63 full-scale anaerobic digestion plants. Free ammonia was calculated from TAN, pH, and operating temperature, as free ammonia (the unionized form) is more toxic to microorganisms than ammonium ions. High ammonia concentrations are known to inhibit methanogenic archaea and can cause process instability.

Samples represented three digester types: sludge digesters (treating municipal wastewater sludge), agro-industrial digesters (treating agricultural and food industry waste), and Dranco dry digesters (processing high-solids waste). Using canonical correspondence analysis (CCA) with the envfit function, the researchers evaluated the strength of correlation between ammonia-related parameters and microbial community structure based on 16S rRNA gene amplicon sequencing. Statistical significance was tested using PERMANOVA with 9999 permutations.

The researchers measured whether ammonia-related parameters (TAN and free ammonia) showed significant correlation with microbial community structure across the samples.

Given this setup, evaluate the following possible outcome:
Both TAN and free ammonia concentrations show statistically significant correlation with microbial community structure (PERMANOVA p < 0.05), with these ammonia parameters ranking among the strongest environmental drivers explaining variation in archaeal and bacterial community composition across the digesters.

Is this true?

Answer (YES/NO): NO